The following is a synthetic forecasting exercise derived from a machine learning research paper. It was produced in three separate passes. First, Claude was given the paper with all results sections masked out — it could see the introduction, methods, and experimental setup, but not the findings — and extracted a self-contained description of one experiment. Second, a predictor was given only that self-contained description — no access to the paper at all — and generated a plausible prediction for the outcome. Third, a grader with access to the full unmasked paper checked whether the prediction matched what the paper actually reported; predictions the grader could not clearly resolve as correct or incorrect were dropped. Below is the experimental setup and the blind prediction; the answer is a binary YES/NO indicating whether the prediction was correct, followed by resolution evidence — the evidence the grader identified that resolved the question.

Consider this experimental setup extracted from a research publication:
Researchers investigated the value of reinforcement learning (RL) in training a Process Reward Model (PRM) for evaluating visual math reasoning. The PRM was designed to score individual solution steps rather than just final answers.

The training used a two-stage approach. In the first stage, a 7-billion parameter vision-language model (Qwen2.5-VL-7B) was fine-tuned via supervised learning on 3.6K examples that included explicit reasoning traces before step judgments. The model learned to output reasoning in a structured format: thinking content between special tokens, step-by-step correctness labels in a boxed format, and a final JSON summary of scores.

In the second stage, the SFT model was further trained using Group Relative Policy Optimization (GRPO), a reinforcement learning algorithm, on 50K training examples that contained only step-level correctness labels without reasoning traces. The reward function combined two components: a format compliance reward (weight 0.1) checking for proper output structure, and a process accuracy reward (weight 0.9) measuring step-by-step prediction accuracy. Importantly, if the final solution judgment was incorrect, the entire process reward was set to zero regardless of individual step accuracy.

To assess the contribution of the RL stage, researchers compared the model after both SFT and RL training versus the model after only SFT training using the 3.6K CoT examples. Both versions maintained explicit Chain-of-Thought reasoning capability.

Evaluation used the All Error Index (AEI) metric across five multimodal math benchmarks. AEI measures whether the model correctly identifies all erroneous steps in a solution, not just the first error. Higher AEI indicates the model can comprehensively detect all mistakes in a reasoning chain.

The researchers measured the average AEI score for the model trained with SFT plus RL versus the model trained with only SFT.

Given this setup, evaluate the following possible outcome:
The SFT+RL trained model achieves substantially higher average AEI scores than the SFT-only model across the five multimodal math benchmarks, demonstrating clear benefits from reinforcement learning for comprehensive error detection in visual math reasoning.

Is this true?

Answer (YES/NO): NO